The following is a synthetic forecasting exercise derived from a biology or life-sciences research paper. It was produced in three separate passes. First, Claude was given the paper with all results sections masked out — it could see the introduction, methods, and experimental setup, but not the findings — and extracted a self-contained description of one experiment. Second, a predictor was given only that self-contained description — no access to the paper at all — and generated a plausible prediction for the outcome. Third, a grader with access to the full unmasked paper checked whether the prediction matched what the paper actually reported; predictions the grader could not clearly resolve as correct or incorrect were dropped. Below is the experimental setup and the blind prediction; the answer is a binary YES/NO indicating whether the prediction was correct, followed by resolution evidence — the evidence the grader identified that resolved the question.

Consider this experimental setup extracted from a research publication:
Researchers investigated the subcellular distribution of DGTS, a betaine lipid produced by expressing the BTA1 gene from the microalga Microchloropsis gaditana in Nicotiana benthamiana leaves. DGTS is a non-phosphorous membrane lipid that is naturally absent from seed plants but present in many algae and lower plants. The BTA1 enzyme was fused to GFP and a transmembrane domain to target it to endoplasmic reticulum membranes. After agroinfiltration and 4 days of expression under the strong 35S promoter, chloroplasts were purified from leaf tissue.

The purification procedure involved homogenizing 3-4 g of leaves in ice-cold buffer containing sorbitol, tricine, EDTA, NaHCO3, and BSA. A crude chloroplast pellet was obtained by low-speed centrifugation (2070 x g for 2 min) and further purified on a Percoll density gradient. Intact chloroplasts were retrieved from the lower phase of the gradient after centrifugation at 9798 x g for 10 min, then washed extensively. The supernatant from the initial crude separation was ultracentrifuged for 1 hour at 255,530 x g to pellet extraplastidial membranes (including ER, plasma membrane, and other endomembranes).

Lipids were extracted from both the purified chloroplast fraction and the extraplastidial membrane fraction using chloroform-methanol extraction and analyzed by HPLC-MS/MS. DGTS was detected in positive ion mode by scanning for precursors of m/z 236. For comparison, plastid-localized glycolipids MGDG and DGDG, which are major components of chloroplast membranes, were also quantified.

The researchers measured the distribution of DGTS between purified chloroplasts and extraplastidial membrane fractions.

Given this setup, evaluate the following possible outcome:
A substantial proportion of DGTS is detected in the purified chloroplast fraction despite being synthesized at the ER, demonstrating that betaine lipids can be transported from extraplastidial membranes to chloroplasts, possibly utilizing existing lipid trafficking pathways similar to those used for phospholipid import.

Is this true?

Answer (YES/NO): NO